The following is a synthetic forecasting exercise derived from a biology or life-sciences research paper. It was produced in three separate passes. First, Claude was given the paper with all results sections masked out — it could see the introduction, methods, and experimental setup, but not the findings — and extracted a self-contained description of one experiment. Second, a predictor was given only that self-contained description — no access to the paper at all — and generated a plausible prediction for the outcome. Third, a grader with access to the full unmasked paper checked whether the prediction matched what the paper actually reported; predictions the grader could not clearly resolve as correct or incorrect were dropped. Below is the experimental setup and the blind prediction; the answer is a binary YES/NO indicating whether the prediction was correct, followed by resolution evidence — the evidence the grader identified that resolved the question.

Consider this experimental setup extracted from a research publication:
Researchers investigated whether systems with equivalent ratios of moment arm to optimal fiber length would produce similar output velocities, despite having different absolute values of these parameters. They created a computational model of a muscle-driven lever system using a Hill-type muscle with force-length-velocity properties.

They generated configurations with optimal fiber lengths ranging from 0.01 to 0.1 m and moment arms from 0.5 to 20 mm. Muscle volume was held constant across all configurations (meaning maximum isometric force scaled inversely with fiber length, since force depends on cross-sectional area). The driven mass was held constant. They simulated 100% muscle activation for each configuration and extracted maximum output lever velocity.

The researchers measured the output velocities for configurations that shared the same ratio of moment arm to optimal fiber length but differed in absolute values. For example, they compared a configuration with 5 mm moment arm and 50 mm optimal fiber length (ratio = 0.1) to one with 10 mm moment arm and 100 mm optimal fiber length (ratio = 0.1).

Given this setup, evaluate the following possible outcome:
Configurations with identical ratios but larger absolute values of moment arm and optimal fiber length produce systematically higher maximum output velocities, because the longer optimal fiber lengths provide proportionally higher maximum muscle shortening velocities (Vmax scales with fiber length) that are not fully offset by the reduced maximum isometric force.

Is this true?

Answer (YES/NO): NO